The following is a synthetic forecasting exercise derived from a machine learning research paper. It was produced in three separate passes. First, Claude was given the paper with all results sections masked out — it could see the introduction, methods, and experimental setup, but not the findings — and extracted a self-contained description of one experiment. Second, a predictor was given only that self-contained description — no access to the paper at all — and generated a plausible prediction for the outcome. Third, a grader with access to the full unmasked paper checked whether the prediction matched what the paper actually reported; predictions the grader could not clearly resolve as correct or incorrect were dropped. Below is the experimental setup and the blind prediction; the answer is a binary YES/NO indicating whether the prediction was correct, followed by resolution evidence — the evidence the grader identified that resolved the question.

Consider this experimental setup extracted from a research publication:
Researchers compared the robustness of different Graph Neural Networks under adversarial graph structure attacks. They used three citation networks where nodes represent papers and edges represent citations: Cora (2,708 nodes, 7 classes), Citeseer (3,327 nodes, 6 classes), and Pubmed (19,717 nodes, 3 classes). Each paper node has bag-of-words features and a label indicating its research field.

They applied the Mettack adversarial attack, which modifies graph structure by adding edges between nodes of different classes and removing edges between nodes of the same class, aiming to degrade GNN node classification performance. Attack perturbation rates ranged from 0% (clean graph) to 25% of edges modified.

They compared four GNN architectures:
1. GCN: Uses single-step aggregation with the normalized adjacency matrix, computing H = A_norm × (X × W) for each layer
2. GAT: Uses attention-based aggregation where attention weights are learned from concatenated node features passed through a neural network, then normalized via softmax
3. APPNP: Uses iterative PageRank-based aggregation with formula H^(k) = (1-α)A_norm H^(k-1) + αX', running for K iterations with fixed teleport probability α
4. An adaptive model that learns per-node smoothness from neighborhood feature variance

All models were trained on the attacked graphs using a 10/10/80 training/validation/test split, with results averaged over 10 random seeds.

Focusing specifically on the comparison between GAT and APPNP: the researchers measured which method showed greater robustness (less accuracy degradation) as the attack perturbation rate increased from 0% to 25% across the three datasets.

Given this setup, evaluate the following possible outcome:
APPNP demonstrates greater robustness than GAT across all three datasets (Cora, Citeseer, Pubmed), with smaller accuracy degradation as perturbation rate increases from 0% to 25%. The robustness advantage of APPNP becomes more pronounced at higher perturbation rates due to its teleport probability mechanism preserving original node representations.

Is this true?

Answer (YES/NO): NO